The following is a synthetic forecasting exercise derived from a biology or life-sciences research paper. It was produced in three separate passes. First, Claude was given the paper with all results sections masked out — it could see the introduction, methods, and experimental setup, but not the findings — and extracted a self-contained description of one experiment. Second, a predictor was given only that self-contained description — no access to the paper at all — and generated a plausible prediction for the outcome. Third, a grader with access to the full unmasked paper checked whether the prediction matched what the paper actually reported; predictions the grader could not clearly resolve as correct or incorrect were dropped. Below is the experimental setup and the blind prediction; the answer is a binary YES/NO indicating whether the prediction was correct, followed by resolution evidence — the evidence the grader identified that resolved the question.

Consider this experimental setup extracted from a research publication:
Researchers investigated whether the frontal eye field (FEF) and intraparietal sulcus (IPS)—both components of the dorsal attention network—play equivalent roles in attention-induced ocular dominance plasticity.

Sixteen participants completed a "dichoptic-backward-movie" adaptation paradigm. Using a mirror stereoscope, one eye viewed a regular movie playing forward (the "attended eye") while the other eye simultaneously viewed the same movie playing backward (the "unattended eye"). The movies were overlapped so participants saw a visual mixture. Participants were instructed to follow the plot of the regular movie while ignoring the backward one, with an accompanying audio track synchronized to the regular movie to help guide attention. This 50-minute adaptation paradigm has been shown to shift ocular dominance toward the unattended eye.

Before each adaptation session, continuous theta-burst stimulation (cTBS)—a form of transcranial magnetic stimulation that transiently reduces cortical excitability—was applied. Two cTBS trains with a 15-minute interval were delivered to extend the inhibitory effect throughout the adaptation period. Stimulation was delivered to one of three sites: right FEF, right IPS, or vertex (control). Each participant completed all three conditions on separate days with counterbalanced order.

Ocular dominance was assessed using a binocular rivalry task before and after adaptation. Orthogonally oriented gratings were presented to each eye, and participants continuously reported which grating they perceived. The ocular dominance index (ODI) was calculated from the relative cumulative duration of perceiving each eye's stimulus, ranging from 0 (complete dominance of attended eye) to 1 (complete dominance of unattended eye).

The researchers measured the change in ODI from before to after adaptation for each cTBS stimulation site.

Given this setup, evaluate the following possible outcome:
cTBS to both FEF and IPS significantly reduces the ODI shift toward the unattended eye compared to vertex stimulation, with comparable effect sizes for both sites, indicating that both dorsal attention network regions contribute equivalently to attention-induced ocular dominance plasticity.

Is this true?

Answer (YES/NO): NO